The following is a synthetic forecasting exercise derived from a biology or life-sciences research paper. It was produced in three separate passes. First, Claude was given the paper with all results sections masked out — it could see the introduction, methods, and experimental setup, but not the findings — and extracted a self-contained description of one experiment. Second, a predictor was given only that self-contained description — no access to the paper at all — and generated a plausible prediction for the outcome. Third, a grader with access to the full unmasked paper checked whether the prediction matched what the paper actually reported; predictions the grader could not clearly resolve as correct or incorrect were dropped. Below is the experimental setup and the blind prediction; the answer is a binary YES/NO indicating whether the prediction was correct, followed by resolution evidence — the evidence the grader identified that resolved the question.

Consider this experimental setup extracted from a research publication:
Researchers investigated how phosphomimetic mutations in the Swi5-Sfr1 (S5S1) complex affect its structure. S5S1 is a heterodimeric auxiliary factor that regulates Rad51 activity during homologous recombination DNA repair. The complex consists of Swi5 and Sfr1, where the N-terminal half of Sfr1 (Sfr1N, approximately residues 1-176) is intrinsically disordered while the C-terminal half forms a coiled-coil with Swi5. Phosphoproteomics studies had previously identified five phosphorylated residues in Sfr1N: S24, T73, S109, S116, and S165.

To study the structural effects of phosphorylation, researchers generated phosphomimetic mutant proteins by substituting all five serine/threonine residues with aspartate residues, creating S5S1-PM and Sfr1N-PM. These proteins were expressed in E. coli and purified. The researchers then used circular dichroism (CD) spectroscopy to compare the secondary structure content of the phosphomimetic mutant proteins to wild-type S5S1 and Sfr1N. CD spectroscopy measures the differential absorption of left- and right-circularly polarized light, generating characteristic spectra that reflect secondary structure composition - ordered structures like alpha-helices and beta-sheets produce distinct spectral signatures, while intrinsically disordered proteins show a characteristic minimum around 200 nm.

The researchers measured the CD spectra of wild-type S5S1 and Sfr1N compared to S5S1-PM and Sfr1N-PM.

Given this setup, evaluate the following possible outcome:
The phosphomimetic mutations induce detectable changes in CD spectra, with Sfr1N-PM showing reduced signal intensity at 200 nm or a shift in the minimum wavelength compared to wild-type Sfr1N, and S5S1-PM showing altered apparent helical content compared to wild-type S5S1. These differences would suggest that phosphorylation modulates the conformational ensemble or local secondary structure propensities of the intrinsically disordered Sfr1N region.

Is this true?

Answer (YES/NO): NO